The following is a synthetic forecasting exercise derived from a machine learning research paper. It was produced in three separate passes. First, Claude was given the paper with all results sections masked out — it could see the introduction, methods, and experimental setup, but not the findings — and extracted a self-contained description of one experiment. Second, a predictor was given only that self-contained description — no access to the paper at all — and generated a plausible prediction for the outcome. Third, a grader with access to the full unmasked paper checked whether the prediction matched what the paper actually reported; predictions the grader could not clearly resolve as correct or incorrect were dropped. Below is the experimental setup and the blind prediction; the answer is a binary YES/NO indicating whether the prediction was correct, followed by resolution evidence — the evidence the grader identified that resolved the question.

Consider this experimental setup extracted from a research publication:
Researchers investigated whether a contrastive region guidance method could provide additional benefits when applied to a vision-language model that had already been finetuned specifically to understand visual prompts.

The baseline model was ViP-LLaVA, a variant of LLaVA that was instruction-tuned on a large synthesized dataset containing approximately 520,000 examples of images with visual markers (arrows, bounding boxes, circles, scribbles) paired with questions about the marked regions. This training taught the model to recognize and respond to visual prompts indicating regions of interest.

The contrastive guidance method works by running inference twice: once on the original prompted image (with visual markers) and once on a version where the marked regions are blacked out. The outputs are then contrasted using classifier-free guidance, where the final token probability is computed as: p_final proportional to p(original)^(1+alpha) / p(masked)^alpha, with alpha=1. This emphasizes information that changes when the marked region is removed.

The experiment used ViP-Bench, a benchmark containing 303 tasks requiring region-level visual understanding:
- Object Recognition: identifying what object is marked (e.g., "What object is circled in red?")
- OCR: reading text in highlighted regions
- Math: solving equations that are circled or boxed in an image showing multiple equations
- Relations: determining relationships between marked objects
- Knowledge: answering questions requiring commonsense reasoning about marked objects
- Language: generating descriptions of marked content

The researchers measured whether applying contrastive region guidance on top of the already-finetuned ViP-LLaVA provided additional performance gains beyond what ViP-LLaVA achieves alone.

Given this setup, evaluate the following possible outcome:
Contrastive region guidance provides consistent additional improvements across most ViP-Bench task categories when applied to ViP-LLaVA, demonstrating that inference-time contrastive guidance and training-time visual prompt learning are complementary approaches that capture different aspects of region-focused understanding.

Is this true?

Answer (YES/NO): NO